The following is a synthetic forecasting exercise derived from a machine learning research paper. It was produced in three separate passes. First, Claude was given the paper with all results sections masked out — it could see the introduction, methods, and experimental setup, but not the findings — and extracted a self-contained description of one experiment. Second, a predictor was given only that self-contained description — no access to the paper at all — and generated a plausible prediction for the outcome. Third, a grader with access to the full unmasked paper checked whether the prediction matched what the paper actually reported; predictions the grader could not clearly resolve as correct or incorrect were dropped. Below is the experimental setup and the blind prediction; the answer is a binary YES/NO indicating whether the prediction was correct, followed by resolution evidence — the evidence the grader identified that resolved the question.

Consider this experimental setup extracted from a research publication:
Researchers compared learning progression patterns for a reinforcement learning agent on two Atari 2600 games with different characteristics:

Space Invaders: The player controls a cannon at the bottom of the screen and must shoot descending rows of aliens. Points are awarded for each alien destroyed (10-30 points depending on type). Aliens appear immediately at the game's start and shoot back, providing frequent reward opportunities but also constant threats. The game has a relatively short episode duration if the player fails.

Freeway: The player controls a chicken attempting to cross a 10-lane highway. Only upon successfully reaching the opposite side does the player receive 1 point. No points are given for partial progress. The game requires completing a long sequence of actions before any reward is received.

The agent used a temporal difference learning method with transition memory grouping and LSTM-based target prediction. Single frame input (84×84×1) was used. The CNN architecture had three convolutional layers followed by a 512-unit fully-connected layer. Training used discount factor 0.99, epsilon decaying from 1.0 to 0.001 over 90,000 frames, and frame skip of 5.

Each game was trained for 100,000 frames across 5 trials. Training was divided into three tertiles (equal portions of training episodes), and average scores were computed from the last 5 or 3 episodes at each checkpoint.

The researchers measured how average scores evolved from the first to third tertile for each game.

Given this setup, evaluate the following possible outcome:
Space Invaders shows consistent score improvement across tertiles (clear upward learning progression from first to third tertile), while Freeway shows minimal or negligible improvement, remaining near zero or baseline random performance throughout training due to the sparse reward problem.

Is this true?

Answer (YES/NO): NO